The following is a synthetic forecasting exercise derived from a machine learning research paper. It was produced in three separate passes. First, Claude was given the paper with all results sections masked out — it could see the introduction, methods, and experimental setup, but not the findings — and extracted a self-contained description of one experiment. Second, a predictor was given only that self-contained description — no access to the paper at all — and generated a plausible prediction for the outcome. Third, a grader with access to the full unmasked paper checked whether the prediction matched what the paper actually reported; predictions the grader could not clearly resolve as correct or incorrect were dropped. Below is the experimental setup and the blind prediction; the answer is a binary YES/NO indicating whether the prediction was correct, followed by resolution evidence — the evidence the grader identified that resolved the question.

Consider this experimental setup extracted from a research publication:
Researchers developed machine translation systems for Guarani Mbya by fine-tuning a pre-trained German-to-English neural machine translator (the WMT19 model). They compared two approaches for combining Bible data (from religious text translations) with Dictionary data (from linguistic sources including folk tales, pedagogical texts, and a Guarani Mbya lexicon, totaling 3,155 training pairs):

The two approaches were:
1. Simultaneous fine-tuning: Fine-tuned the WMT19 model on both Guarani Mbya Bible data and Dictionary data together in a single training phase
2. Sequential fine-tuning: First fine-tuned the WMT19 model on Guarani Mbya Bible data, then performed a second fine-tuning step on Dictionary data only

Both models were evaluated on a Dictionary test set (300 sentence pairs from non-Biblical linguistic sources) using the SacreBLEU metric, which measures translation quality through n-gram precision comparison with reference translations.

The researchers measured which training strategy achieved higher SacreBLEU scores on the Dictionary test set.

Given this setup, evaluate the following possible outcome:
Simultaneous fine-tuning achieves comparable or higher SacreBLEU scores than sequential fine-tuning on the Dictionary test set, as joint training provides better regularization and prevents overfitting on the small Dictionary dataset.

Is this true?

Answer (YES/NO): YES